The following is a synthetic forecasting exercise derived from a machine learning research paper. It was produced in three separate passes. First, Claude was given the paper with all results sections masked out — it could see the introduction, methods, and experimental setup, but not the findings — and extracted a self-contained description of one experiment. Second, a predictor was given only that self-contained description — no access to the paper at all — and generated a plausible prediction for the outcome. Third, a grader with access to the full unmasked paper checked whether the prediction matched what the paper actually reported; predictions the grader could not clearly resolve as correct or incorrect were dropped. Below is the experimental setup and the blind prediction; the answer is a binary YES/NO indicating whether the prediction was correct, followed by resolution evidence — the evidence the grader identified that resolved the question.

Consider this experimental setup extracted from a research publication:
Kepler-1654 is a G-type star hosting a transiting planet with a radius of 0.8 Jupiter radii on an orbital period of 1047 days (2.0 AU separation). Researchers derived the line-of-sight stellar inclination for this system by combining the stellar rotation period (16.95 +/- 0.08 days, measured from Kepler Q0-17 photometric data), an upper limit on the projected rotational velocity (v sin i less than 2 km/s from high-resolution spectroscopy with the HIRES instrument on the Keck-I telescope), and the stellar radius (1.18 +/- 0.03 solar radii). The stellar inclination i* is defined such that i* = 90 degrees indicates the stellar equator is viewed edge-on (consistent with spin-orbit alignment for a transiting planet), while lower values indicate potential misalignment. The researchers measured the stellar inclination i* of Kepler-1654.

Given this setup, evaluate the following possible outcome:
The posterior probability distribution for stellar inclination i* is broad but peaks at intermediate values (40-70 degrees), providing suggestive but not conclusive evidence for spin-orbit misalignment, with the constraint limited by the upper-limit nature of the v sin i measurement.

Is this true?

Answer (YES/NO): NO